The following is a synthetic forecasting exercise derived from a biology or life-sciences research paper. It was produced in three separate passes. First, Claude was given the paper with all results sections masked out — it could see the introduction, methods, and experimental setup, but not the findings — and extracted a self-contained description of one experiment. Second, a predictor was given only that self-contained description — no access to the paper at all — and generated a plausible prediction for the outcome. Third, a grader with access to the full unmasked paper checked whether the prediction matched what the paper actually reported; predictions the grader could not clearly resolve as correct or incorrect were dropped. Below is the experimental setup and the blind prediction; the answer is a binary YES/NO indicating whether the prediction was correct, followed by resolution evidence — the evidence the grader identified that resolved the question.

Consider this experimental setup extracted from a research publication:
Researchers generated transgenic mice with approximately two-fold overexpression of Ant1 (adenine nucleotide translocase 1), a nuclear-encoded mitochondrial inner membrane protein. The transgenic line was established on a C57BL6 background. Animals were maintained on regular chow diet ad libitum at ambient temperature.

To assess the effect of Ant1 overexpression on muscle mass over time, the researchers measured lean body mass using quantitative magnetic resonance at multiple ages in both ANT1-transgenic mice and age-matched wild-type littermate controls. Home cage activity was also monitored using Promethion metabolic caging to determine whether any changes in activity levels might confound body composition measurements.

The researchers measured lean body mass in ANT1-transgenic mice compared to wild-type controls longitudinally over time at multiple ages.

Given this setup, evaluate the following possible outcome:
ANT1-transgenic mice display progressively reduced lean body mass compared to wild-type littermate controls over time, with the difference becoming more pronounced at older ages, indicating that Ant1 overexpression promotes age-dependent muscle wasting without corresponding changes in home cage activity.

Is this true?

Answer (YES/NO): NO